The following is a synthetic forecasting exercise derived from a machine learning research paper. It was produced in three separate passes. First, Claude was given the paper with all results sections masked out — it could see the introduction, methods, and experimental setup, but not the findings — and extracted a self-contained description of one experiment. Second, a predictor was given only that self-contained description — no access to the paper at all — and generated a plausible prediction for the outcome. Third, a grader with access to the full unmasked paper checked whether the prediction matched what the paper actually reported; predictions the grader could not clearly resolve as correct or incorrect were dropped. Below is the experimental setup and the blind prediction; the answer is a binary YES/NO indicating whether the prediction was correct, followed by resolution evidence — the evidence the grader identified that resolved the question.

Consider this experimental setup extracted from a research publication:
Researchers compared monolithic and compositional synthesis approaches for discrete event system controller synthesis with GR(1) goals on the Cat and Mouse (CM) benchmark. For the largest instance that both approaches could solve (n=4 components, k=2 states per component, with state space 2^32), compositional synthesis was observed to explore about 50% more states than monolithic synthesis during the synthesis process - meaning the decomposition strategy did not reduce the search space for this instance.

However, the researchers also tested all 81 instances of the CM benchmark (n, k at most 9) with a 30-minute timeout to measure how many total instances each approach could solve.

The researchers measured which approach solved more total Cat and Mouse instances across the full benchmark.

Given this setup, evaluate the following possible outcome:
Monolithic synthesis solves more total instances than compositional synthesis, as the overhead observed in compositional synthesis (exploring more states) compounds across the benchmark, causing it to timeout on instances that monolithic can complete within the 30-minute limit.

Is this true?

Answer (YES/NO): NO